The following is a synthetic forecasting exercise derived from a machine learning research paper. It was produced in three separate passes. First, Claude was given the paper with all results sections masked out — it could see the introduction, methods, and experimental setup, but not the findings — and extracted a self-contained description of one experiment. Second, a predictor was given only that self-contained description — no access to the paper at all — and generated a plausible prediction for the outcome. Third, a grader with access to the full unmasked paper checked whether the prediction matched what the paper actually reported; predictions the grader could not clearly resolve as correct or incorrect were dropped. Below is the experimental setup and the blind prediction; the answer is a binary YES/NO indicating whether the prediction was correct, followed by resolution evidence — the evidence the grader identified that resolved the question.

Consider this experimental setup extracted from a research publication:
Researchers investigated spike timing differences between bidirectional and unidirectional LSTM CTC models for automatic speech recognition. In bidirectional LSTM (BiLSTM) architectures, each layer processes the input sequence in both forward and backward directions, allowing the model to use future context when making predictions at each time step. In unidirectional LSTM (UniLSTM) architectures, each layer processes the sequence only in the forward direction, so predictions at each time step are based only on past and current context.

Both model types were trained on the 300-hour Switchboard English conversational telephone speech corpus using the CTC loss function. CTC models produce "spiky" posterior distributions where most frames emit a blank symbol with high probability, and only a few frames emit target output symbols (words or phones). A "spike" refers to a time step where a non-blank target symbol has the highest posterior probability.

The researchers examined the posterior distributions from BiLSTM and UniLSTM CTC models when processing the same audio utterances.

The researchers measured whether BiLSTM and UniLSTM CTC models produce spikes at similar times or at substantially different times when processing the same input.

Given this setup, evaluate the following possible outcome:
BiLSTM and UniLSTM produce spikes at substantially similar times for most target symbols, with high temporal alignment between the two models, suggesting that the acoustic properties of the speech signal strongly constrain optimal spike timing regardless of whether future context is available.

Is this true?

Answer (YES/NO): NO